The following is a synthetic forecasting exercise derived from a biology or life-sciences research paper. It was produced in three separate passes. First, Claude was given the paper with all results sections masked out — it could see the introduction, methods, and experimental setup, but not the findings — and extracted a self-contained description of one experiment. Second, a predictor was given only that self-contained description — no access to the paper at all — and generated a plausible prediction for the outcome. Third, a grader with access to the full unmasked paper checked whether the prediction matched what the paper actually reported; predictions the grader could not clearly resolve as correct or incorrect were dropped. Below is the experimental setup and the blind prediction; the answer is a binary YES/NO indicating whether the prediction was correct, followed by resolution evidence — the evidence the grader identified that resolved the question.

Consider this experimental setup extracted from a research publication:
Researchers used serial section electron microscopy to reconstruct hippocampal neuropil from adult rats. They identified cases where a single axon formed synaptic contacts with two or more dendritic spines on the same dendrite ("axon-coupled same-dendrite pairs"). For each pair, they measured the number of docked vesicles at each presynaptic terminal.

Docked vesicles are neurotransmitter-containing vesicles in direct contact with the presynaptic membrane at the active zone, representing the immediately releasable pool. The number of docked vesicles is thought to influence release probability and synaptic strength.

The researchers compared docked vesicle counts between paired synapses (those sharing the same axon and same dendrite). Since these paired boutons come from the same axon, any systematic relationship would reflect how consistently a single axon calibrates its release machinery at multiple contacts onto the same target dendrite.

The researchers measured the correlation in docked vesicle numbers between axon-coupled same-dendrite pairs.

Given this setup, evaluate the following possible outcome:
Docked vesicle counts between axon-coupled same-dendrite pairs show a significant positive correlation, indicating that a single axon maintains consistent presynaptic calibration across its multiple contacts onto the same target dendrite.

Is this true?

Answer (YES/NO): YES